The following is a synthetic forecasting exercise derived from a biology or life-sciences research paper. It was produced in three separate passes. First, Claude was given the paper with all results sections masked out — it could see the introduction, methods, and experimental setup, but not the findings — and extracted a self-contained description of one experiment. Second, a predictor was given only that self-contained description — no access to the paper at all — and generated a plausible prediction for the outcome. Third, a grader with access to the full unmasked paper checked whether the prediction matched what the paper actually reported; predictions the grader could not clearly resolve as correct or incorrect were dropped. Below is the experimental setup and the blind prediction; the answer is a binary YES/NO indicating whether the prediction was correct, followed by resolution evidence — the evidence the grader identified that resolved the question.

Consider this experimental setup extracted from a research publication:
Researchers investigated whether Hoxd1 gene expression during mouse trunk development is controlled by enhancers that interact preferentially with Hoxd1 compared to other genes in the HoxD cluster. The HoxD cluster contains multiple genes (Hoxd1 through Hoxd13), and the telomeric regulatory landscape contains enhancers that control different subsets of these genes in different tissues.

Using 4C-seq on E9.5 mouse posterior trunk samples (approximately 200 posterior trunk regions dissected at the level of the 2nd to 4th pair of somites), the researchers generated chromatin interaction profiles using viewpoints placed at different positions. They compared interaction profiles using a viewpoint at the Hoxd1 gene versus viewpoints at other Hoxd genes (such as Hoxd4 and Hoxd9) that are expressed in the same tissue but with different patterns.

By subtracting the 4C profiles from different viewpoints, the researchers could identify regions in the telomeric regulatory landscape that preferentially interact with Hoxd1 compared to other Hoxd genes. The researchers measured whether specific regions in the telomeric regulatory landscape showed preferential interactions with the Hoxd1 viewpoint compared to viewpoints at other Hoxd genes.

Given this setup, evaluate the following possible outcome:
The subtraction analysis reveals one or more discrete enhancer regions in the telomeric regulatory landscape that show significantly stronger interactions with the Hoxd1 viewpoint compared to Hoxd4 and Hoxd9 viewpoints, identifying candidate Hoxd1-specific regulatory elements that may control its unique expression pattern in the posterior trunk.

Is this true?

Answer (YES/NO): YES